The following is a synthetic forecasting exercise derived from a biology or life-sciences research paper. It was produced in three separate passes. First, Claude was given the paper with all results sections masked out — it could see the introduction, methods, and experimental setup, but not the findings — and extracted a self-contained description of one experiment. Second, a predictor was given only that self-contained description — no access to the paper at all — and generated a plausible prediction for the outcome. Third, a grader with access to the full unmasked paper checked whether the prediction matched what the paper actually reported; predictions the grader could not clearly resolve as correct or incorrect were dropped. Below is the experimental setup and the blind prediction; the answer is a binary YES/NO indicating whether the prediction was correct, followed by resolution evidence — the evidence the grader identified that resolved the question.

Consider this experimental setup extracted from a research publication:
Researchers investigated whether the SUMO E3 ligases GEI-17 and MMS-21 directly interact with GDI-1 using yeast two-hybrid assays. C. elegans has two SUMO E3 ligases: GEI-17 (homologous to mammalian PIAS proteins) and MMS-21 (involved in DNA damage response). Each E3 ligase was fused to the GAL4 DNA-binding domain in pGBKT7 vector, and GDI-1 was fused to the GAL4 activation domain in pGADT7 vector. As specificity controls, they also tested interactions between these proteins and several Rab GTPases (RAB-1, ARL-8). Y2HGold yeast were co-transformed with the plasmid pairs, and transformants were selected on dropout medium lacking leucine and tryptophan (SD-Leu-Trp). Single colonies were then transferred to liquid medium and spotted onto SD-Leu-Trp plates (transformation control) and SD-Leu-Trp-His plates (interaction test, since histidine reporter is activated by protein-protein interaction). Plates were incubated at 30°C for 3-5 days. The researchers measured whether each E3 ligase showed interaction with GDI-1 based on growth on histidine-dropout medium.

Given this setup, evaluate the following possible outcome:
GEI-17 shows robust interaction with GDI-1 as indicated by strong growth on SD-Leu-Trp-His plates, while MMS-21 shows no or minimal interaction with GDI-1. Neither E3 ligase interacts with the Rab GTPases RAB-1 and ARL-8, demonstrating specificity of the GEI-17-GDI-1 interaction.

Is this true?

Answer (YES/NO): NO